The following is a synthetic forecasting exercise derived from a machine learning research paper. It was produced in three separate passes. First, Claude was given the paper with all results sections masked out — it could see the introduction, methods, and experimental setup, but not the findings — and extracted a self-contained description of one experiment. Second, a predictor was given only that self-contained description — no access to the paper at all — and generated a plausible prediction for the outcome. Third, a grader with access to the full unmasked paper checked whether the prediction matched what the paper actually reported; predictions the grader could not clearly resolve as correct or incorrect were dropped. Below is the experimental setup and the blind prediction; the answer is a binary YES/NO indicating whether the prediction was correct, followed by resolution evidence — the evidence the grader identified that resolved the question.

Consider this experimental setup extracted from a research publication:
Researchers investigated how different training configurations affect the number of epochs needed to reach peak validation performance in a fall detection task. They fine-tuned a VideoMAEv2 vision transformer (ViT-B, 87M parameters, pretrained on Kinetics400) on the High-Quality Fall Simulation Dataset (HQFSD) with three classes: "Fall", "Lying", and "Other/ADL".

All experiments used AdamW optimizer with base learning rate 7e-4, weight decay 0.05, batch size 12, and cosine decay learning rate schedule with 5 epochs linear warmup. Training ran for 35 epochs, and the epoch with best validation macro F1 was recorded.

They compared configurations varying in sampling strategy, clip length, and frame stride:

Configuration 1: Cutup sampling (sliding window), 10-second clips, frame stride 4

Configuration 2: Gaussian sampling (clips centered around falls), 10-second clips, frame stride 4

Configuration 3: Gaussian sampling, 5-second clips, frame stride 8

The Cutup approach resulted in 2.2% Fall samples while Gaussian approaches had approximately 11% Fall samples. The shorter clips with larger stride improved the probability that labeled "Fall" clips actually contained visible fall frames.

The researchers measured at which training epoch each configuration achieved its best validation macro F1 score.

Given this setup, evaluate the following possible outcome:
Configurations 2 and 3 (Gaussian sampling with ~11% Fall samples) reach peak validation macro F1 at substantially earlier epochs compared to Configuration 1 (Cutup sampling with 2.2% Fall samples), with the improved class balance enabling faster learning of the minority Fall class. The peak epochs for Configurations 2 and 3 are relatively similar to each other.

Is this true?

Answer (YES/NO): YES